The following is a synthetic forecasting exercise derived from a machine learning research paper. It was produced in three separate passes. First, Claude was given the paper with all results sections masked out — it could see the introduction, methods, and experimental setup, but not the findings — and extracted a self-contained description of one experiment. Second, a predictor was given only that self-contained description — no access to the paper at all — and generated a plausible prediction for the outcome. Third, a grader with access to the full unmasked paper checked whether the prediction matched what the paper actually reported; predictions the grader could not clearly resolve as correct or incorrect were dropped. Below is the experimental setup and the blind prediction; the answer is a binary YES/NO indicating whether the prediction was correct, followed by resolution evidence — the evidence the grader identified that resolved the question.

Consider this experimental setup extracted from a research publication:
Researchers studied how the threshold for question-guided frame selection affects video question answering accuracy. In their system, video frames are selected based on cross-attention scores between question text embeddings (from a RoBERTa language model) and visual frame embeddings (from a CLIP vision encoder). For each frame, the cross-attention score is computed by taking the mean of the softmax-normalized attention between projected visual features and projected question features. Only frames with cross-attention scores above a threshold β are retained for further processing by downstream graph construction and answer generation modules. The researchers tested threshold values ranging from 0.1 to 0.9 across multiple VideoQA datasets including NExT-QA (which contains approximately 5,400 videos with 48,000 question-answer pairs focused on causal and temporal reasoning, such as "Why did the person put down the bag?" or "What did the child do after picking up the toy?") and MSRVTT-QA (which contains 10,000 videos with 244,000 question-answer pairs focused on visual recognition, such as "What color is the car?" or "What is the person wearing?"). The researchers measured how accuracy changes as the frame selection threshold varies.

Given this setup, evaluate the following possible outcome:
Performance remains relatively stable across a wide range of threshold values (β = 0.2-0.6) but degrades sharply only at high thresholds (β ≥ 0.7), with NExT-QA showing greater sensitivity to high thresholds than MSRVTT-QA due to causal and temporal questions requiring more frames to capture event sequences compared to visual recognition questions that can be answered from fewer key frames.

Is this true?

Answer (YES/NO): NO